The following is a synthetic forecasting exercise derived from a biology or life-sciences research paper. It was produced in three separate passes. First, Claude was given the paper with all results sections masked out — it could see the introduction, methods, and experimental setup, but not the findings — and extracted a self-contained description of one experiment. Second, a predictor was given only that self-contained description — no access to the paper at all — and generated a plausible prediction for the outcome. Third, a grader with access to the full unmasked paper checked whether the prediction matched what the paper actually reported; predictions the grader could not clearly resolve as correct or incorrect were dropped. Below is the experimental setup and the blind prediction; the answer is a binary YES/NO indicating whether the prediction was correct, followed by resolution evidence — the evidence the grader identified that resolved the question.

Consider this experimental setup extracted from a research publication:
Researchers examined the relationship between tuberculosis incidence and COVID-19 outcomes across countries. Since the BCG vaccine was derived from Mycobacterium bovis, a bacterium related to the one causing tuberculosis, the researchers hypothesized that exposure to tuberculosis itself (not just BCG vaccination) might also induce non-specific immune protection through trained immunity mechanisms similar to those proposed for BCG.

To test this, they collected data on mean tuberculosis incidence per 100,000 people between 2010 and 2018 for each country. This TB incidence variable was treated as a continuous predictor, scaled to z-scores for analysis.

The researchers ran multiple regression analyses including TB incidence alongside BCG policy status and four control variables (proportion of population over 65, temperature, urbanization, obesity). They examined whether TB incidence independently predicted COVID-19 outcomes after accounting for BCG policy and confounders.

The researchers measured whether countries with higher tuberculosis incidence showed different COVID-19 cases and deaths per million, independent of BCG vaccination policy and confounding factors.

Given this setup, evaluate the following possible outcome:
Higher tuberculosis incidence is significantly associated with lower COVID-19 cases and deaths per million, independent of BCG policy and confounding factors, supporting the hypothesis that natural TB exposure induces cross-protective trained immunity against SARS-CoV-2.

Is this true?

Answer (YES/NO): NO